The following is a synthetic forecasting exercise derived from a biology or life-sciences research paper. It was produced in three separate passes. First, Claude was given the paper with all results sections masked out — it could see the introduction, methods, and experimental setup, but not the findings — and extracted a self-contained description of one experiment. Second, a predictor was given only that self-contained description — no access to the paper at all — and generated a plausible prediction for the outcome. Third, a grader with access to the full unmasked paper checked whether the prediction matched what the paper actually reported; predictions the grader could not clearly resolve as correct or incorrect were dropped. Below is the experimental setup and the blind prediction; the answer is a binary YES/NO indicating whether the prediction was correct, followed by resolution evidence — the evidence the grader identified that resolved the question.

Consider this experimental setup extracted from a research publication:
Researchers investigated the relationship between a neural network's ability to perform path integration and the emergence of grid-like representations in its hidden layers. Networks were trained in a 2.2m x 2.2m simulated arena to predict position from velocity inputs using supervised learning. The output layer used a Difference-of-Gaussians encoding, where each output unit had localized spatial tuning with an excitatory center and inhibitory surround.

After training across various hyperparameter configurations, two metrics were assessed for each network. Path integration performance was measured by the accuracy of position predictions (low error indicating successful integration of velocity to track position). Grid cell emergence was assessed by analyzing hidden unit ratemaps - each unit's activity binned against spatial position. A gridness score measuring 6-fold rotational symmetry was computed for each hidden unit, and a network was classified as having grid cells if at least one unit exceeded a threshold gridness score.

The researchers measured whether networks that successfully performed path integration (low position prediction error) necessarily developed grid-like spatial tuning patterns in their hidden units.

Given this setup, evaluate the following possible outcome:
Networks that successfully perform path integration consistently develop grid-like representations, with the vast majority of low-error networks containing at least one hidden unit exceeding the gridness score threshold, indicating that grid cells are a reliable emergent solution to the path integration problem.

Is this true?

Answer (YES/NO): NO